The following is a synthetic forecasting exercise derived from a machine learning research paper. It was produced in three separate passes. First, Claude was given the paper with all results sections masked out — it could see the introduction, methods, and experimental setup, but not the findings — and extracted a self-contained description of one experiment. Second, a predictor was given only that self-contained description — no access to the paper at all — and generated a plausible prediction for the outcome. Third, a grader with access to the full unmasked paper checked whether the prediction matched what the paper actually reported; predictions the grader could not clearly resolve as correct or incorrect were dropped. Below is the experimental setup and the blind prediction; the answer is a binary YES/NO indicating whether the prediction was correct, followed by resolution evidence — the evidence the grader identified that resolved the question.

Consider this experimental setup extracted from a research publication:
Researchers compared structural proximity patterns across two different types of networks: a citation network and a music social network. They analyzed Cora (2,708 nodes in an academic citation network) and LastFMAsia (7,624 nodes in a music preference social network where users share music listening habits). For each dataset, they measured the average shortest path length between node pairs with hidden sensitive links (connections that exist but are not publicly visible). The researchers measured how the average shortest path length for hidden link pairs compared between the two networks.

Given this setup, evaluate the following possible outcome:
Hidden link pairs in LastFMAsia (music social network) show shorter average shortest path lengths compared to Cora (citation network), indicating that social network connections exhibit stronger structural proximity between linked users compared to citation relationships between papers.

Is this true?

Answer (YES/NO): YES